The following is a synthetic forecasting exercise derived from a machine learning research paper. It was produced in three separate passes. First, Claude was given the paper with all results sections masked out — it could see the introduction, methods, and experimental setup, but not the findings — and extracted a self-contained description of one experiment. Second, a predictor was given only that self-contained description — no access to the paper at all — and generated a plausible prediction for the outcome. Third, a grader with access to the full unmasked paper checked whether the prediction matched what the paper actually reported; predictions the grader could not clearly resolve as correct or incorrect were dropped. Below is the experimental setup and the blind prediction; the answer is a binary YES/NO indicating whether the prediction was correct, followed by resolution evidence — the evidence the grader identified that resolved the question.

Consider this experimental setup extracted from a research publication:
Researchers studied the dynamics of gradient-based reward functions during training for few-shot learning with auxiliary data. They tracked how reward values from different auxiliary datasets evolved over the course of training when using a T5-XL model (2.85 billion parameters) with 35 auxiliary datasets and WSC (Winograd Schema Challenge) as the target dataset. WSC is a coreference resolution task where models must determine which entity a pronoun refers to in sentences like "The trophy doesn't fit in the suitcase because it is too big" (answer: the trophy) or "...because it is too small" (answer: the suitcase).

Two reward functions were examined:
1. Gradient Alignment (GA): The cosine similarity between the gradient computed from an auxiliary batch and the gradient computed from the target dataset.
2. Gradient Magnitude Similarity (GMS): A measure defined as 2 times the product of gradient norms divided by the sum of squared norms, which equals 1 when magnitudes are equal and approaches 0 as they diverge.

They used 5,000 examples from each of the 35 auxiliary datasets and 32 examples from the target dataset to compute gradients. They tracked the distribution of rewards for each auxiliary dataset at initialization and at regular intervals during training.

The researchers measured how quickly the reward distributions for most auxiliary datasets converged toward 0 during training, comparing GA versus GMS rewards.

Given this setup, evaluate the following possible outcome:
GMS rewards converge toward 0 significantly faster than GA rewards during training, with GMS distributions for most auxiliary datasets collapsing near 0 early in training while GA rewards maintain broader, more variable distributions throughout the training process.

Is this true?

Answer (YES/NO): NO